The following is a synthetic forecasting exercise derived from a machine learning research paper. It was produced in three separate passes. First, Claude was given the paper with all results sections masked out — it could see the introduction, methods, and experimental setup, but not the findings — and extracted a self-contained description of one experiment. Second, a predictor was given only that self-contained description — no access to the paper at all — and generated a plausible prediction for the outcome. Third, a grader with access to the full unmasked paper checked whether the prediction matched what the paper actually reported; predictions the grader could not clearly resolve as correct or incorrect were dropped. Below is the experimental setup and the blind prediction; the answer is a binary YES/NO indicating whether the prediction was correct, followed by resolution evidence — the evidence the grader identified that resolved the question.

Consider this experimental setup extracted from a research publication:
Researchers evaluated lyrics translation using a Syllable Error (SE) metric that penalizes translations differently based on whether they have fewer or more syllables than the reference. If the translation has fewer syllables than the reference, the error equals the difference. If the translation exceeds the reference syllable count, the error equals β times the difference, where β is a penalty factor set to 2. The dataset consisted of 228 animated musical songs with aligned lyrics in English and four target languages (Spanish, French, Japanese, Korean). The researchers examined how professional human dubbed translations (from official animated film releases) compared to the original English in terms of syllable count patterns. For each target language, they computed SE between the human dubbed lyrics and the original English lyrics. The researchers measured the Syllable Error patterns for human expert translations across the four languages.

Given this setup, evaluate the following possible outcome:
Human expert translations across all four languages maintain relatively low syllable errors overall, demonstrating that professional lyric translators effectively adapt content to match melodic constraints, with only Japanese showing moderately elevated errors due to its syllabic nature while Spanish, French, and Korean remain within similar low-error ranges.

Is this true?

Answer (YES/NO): NO